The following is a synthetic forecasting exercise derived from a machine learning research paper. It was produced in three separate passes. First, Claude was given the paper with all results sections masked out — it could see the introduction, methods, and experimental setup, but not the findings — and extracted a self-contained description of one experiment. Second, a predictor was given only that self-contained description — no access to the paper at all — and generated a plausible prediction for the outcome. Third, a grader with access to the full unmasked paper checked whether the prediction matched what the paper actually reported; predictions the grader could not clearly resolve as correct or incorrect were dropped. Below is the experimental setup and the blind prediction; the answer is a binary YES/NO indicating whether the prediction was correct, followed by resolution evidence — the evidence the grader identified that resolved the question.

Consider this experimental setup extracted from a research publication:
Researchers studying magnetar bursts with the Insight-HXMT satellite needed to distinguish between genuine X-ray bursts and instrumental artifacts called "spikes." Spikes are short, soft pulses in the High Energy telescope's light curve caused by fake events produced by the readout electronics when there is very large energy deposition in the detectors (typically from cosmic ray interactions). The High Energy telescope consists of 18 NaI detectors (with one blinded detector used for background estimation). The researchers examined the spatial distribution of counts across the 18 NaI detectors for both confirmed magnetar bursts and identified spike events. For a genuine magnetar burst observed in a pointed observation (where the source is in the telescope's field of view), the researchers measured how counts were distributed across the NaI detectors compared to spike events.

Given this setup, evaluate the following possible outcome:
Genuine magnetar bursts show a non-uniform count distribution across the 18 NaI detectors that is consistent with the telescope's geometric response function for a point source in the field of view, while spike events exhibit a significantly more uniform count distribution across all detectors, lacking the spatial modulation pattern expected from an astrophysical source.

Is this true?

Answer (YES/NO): NO